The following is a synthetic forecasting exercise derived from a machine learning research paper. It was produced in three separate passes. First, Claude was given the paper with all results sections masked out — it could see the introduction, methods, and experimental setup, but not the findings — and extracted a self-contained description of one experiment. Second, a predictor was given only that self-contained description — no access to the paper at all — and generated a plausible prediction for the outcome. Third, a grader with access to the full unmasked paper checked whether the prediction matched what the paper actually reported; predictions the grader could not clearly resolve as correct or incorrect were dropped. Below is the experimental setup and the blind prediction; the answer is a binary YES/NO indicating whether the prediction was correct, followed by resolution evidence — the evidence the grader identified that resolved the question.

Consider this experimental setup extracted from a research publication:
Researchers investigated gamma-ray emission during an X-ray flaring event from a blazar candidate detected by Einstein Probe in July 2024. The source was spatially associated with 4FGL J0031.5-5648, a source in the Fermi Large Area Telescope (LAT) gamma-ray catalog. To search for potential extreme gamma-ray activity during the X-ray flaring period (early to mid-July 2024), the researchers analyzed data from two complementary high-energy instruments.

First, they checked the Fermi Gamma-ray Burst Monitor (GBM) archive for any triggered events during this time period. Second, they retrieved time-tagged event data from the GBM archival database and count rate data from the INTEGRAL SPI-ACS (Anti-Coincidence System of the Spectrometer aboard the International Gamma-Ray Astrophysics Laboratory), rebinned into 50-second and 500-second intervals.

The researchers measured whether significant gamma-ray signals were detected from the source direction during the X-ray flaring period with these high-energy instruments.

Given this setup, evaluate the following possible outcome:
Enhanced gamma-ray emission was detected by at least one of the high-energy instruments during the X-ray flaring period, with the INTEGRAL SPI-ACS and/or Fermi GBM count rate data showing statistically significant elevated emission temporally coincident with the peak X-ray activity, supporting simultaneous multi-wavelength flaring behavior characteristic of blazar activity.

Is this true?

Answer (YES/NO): NO